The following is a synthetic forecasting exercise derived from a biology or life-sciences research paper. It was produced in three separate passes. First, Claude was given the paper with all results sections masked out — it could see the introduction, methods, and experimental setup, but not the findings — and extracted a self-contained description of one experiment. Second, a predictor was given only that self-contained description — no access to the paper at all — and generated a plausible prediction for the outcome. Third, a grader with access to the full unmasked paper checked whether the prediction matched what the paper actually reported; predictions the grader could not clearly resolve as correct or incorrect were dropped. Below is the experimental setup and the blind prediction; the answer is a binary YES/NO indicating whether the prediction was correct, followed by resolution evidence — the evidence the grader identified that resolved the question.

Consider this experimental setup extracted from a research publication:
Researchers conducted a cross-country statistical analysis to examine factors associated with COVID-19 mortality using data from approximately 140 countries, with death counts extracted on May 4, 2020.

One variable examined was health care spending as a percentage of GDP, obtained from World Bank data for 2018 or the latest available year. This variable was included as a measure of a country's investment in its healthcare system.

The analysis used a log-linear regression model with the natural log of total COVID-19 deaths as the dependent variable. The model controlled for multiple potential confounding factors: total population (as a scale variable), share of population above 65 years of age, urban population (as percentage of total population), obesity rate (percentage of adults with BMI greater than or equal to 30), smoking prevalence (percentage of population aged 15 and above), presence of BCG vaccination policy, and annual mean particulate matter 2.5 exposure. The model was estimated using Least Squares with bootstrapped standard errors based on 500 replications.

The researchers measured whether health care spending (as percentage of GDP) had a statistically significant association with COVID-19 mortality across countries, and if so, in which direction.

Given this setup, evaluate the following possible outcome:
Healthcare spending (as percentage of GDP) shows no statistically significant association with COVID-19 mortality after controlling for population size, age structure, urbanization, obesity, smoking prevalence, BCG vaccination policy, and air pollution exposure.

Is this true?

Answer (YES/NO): YES